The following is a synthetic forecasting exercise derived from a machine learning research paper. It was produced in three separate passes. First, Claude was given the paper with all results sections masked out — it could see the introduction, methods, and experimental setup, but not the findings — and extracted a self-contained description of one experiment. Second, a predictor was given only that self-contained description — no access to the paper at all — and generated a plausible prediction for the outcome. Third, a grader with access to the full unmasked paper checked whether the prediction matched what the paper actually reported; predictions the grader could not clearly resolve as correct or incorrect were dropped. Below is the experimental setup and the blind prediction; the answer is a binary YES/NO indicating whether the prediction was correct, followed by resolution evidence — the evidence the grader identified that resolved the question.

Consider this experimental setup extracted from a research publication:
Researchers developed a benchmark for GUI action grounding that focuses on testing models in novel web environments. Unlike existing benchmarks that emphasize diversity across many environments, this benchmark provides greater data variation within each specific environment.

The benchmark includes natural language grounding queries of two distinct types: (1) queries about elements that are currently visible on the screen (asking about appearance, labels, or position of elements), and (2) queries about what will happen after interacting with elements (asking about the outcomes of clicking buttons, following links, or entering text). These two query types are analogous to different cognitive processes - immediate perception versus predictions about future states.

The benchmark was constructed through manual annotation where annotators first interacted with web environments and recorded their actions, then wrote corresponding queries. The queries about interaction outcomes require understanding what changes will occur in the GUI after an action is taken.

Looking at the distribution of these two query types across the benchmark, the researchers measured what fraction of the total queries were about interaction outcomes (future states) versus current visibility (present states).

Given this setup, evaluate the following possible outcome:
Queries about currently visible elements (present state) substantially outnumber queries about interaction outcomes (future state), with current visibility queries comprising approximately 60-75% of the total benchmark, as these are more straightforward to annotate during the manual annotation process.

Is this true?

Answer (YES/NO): NO